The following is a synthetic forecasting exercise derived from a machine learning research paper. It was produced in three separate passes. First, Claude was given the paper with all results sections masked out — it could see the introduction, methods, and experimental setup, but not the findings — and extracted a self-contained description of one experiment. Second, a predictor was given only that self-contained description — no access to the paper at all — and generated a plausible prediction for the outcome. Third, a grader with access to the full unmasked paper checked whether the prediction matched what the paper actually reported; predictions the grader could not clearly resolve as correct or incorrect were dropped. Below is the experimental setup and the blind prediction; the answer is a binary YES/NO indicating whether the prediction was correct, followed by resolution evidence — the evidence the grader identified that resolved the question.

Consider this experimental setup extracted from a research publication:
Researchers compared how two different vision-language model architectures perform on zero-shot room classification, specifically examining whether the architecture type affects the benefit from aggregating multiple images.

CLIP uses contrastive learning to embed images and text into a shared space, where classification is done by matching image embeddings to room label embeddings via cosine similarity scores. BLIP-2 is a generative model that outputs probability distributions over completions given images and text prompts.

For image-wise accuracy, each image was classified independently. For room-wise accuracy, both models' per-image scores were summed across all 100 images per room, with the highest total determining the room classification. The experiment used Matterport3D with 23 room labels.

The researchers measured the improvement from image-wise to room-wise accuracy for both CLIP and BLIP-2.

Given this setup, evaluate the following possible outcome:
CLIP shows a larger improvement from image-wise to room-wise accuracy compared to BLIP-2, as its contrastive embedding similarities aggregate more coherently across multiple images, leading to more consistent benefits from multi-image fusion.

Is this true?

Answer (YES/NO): YES